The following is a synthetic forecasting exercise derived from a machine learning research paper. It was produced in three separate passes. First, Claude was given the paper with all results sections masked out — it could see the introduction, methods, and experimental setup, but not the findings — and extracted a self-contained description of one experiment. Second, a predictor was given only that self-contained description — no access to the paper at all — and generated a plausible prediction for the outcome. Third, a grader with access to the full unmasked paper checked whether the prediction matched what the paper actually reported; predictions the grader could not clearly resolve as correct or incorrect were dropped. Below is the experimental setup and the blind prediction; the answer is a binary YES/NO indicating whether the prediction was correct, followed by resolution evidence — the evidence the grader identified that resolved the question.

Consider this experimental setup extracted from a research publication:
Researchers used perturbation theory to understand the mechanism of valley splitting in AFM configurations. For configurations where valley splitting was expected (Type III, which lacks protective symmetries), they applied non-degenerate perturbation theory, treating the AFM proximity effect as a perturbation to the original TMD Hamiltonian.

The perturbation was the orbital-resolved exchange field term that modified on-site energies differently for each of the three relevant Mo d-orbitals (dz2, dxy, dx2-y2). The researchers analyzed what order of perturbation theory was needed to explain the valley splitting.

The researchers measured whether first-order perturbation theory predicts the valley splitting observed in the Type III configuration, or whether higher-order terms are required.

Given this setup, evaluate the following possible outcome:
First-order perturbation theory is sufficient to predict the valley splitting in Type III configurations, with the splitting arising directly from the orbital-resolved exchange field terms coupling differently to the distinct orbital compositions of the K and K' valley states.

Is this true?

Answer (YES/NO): NO